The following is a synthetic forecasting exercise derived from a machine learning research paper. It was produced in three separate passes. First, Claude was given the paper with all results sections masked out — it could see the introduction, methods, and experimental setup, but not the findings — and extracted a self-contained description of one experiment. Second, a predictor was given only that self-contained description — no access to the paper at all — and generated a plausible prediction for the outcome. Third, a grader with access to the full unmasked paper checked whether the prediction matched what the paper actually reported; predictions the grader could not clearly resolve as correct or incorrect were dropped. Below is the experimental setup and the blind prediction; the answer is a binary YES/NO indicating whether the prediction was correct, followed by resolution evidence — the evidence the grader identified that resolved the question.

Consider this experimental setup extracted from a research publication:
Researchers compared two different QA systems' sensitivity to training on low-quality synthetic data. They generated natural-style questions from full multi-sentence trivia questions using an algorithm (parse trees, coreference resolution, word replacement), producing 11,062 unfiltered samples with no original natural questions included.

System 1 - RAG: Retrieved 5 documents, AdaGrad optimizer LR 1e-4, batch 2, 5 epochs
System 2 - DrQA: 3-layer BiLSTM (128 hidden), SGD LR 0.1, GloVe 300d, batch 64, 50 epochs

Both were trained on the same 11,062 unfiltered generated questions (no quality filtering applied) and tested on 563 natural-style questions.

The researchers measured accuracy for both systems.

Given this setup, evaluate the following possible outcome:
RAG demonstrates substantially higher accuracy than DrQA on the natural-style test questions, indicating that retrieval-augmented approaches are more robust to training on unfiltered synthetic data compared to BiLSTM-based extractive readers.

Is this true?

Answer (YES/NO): YES